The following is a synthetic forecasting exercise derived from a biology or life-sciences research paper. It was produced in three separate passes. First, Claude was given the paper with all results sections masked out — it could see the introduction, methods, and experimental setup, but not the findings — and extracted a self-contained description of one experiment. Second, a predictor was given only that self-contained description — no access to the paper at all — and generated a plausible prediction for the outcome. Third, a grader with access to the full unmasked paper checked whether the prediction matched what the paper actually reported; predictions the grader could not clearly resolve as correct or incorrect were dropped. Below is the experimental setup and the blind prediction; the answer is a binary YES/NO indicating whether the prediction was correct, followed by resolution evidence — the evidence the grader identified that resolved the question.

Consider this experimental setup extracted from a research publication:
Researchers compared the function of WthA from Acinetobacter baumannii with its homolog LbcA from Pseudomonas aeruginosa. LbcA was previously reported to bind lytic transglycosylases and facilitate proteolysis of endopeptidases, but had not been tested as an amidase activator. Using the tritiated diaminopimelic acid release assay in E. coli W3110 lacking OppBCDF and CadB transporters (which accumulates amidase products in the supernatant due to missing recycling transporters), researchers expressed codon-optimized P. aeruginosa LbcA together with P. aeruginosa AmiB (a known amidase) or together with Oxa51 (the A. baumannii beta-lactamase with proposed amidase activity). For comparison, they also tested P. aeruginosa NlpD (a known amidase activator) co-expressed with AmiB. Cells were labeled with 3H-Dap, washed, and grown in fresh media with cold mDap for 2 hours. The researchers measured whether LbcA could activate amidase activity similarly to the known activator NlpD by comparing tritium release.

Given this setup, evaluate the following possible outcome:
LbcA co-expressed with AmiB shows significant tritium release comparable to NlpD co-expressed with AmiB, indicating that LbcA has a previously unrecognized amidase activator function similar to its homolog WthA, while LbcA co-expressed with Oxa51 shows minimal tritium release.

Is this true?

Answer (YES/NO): NO